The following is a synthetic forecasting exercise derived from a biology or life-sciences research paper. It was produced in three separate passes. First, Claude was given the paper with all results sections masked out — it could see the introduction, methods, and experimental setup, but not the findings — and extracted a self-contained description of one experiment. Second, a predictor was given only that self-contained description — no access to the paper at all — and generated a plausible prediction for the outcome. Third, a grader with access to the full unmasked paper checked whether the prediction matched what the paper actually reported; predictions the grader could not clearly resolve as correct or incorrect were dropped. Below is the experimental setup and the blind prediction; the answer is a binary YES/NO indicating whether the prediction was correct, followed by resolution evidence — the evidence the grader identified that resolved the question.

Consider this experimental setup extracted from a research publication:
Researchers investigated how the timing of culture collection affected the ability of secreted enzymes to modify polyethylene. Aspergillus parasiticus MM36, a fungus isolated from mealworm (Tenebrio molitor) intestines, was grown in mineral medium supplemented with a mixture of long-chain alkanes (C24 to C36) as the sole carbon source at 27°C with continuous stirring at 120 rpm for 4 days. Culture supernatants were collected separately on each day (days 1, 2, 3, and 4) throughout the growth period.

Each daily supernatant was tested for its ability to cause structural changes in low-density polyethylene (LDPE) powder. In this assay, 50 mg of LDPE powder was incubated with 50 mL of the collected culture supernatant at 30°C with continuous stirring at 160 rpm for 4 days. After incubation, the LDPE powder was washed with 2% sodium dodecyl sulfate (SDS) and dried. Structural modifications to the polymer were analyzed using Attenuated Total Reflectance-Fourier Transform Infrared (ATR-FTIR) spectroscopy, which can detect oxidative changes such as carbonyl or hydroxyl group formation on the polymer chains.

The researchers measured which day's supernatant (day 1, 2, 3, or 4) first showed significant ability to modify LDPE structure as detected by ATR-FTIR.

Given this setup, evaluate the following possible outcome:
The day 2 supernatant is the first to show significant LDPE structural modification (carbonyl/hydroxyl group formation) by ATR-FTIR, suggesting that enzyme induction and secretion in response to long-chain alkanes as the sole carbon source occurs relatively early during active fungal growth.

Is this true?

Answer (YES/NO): YES